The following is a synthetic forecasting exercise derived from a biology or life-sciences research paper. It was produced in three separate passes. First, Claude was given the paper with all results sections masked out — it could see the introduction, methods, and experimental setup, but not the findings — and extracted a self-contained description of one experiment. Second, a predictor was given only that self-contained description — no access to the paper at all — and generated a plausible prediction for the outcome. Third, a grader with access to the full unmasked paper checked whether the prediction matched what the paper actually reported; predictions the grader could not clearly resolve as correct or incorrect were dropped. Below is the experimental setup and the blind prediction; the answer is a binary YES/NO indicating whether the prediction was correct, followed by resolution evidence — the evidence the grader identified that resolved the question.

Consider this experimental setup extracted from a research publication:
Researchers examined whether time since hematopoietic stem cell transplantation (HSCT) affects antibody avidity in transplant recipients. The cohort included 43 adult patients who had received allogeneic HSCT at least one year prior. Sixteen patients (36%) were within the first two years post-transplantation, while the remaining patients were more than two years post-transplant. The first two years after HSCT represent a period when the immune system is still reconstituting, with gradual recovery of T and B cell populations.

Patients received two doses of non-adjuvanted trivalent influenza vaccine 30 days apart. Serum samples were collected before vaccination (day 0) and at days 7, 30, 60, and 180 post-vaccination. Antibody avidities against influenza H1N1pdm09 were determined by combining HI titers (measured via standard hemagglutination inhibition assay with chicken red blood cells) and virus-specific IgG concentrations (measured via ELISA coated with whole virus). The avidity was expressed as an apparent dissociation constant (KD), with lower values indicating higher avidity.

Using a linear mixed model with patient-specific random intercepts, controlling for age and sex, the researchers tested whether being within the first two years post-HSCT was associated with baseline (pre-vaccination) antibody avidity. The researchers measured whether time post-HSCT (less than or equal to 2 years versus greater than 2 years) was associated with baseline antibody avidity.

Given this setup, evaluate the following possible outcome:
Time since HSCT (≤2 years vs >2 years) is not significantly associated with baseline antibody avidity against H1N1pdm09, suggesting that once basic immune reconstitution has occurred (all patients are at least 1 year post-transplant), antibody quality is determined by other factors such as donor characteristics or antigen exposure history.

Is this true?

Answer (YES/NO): YES